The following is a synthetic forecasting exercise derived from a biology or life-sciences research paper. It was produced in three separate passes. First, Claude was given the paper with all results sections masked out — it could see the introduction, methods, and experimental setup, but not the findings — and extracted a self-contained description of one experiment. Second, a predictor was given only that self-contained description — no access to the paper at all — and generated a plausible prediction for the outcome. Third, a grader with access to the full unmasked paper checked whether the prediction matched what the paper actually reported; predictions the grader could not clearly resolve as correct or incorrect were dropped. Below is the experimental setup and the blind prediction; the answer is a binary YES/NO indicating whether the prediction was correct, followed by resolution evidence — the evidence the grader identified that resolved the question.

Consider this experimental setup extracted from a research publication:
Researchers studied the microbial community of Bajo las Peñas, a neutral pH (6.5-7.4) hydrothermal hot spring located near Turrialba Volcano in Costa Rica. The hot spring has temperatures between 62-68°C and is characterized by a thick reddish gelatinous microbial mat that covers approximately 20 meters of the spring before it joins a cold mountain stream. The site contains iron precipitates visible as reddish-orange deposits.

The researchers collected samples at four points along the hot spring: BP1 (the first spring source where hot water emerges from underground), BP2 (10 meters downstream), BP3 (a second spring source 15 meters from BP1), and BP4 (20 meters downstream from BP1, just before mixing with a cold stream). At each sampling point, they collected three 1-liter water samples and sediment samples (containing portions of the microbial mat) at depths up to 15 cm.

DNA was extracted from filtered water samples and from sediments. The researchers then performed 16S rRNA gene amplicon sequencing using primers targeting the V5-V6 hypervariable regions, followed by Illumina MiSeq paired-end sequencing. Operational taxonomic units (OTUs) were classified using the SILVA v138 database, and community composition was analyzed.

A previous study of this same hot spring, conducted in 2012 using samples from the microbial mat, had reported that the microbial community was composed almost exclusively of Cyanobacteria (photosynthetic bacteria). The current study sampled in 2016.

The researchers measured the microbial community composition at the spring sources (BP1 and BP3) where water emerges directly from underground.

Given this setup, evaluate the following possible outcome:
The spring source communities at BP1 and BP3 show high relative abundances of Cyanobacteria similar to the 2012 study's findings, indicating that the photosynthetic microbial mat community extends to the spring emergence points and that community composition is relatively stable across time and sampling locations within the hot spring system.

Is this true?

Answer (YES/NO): NO